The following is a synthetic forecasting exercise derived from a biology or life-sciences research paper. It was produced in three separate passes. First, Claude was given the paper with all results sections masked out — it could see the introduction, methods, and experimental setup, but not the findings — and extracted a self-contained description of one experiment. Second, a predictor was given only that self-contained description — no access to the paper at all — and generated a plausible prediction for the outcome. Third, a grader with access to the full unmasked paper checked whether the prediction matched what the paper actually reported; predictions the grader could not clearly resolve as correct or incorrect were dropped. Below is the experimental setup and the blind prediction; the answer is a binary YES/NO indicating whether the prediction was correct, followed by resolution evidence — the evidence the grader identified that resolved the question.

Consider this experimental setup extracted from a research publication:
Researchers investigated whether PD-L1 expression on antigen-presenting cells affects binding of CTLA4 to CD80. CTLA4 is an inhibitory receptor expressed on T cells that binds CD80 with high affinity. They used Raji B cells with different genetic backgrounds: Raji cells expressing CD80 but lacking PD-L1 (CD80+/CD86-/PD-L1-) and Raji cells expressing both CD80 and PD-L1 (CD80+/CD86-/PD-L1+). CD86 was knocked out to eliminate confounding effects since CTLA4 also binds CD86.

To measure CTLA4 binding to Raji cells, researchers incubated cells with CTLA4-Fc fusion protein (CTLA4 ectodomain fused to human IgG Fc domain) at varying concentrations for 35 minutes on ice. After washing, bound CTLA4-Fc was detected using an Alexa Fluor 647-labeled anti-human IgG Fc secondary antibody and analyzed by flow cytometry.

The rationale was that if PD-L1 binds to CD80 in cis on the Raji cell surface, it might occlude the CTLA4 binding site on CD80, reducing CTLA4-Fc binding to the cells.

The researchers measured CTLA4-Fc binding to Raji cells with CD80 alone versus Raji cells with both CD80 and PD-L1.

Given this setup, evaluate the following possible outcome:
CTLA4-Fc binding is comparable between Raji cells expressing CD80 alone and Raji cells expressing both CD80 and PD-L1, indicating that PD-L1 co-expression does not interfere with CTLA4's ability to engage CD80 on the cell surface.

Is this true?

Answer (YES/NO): NO